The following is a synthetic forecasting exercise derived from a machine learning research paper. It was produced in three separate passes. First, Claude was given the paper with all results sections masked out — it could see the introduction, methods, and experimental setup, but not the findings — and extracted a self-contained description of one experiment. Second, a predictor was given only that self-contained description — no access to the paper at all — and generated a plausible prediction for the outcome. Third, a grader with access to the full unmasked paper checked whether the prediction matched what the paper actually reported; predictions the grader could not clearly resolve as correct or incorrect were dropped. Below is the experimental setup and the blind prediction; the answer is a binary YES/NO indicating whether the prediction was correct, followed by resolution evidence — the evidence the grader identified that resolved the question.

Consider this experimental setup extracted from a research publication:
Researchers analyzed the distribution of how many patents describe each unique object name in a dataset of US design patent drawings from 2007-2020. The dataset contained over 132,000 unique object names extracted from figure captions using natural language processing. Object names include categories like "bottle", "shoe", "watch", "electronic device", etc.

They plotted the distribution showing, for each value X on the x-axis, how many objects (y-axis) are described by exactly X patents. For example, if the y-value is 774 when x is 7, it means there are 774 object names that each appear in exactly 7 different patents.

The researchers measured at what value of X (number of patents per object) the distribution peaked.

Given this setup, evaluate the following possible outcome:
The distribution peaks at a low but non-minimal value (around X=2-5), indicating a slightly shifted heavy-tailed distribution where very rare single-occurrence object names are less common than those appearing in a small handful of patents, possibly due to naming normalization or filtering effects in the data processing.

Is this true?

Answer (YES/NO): NO